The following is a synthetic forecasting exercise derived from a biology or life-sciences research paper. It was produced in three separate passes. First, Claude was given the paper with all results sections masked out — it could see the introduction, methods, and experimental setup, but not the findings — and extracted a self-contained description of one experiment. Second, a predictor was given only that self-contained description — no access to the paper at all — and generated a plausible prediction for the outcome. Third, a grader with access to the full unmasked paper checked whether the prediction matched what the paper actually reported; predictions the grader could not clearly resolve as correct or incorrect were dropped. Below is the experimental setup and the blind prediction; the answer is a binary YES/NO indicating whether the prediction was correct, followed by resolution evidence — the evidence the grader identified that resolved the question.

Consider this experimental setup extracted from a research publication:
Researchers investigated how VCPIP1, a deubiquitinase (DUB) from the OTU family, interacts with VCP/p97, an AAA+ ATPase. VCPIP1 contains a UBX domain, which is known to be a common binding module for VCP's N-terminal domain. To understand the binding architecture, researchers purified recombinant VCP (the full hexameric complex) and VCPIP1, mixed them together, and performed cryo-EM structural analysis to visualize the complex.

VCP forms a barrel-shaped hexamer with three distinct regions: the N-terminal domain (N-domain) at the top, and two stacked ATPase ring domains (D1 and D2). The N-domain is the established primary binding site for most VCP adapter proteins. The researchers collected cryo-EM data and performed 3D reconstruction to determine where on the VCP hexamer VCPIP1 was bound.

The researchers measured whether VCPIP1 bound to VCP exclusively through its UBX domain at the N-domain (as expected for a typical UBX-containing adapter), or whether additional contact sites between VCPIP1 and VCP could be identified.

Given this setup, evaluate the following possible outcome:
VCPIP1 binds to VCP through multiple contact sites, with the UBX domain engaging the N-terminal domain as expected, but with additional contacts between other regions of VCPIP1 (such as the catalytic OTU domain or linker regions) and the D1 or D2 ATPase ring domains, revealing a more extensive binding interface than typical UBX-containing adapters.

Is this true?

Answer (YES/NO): YES